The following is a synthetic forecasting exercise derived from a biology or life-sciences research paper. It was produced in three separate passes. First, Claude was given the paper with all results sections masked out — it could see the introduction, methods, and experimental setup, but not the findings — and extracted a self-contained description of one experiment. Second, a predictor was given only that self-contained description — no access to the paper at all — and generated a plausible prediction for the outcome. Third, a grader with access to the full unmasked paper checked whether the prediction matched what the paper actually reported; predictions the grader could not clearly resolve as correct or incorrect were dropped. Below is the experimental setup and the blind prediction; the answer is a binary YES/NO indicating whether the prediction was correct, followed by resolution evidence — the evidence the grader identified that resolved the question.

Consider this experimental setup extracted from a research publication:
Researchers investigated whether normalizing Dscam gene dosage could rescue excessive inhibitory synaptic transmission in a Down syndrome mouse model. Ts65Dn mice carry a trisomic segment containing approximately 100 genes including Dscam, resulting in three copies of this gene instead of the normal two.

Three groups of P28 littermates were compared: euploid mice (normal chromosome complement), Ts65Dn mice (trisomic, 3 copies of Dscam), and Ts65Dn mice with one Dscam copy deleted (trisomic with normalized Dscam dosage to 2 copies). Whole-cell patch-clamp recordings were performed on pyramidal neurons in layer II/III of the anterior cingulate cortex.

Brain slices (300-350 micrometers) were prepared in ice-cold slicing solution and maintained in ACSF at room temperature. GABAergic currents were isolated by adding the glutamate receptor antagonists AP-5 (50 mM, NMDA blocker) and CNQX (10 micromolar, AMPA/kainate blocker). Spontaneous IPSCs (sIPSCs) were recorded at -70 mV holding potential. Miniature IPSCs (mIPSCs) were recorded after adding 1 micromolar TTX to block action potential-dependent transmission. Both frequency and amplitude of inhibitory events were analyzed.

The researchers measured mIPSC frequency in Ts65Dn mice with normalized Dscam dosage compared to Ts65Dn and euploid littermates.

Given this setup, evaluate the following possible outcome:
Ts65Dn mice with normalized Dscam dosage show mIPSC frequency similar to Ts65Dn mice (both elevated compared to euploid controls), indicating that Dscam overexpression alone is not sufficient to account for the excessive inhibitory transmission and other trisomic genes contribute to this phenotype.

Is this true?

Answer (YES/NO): NO